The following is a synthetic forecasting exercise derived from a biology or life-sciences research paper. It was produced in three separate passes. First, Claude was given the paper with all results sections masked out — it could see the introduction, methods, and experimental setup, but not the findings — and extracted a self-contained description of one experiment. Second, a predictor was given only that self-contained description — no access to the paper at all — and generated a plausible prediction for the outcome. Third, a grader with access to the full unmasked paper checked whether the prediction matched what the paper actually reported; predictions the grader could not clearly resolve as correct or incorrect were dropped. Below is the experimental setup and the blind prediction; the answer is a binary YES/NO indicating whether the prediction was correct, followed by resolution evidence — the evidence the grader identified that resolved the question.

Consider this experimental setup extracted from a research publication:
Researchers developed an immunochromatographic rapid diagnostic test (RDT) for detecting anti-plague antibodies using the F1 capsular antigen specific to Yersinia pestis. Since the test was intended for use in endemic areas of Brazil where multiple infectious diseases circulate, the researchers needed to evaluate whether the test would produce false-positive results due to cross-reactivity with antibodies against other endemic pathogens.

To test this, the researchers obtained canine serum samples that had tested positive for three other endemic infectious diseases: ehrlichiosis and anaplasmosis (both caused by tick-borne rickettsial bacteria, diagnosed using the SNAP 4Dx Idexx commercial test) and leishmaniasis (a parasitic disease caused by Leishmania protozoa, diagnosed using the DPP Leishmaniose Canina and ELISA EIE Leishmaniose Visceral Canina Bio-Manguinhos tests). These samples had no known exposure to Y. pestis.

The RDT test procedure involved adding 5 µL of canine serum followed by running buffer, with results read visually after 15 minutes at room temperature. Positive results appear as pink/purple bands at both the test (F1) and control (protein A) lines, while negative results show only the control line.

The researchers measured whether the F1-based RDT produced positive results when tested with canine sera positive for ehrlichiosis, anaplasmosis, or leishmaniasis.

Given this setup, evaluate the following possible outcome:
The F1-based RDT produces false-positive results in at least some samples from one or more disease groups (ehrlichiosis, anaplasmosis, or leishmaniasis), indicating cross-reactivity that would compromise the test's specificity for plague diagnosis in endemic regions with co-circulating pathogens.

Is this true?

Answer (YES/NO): NO